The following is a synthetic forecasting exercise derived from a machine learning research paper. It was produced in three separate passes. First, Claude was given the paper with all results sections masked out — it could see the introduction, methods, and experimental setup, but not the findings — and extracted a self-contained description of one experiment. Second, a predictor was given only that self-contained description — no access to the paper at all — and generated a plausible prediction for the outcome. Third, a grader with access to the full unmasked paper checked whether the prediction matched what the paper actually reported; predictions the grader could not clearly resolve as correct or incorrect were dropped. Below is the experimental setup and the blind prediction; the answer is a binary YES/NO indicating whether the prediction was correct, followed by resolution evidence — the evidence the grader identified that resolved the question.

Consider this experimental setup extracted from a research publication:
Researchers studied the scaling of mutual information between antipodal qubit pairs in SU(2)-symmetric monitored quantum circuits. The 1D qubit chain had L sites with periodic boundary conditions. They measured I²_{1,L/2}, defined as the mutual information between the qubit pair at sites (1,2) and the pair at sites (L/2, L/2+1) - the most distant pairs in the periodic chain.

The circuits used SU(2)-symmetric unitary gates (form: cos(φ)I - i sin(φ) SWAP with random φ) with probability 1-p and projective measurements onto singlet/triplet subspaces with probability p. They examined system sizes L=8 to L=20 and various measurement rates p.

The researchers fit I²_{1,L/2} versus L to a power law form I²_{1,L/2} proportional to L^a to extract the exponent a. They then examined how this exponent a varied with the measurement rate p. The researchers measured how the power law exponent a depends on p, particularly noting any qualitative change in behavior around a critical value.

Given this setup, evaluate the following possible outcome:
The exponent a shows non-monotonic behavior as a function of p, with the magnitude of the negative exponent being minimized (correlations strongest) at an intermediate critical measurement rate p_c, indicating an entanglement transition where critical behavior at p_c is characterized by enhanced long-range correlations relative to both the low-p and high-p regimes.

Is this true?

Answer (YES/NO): NO